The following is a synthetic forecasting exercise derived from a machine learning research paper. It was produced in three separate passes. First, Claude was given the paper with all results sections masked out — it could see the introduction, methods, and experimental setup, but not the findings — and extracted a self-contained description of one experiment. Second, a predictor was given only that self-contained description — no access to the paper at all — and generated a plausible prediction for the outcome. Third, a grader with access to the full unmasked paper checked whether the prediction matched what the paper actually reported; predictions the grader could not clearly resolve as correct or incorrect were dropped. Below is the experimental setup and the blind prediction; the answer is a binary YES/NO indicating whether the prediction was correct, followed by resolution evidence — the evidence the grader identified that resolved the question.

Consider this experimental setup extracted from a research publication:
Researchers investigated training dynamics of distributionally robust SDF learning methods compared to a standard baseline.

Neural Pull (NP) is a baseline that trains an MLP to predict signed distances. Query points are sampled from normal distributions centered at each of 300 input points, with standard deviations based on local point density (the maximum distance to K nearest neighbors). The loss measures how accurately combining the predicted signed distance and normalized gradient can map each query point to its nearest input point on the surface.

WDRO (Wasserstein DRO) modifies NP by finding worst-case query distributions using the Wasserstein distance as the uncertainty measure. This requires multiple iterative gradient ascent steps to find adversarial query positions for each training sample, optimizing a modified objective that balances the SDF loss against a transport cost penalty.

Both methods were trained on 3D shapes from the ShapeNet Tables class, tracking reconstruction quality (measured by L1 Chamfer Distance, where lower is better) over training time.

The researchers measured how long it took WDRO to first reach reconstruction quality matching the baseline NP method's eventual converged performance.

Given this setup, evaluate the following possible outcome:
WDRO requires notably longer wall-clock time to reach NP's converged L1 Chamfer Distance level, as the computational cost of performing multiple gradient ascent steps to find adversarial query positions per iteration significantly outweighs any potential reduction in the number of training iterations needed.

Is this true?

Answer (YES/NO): NO